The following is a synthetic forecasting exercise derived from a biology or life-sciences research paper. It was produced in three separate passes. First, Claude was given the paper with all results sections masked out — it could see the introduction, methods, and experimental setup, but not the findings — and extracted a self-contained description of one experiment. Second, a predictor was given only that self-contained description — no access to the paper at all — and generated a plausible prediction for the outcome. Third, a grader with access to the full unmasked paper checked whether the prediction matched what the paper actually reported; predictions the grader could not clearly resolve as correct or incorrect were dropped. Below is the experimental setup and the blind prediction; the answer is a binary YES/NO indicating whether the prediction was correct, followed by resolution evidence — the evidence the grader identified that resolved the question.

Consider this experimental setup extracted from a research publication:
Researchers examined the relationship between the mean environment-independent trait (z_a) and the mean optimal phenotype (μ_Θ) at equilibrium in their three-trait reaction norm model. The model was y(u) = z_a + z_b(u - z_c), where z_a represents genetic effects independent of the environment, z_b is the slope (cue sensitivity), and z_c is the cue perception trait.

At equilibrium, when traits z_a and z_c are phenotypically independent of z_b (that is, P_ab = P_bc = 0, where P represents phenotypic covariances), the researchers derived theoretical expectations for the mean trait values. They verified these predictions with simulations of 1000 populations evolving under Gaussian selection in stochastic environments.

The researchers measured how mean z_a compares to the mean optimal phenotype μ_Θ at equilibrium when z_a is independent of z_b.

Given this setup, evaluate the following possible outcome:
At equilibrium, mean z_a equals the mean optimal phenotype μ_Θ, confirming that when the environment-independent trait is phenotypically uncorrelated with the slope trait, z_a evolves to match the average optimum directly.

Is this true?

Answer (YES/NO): YES